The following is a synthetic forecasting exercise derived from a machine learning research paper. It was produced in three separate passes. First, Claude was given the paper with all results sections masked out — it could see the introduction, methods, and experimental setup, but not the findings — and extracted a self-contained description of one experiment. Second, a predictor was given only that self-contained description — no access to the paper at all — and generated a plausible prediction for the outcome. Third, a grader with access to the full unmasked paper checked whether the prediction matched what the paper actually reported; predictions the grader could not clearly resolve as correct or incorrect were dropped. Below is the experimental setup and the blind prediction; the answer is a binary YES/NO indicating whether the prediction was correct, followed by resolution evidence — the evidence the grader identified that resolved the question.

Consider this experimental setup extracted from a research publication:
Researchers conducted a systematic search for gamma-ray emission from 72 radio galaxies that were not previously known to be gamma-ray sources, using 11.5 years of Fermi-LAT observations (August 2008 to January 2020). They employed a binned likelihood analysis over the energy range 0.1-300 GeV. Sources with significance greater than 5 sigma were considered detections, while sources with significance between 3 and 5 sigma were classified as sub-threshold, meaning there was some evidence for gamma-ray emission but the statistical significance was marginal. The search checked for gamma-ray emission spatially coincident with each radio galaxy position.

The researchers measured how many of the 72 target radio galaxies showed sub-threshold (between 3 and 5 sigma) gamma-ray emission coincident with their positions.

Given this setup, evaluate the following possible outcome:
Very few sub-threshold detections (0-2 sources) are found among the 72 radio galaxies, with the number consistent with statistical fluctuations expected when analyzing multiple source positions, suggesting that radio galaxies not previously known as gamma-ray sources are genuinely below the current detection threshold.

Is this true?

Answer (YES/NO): NO